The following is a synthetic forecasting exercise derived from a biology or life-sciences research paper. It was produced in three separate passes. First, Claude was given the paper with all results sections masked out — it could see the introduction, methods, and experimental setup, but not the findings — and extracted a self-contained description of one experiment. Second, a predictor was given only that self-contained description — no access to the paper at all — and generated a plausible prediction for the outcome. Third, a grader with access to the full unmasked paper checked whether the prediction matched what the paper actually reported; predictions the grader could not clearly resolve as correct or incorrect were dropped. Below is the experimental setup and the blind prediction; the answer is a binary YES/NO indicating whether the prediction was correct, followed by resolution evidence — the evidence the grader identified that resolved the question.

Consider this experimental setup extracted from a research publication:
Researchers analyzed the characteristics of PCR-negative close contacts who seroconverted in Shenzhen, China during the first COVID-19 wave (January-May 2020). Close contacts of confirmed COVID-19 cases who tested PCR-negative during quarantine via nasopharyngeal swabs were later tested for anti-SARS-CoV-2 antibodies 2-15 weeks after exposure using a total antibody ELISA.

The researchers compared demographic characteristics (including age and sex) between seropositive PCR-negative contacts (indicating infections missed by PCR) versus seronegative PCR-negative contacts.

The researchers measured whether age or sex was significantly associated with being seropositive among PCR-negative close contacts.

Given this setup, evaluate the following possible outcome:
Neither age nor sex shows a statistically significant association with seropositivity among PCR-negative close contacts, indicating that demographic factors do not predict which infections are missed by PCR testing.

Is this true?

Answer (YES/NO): YES